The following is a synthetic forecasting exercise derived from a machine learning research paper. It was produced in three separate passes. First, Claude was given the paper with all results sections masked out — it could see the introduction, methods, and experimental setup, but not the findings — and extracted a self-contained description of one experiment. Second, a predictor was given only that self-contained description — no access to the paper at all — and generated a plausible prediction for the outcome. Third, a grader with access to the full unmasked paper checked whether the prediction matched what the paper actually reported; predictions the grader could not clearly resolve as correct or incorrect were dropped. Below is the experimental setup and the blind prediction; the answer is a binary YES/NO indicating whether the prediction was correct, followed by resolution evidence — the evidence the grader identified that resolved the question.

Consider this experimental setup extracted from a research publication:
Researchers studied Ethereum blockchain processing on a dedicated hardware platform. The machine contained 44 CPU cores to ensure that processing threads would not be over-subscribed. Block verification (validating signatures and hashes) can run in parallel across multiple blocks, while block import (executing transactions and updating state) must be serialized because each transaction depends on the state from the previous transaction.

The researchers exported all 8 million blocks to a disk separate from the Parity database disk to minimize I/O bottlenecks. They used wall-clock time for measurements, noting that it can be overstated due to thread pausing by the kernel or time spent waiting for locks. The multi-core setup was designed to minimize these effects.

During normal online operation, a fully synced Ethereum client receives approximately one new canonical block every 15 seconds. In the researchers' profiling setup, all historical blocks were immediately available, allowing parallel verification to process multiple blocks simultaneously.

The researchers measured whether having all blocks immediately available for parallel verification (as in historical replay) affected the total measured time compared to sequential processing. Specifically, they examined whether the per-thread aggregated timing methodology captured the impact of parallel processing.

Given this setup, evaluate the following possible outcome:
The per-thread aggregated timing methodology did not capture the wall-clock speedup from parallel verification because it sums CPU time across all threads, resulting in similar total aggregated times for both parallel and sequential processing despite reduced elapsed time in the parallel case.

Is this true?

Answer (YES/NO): YES